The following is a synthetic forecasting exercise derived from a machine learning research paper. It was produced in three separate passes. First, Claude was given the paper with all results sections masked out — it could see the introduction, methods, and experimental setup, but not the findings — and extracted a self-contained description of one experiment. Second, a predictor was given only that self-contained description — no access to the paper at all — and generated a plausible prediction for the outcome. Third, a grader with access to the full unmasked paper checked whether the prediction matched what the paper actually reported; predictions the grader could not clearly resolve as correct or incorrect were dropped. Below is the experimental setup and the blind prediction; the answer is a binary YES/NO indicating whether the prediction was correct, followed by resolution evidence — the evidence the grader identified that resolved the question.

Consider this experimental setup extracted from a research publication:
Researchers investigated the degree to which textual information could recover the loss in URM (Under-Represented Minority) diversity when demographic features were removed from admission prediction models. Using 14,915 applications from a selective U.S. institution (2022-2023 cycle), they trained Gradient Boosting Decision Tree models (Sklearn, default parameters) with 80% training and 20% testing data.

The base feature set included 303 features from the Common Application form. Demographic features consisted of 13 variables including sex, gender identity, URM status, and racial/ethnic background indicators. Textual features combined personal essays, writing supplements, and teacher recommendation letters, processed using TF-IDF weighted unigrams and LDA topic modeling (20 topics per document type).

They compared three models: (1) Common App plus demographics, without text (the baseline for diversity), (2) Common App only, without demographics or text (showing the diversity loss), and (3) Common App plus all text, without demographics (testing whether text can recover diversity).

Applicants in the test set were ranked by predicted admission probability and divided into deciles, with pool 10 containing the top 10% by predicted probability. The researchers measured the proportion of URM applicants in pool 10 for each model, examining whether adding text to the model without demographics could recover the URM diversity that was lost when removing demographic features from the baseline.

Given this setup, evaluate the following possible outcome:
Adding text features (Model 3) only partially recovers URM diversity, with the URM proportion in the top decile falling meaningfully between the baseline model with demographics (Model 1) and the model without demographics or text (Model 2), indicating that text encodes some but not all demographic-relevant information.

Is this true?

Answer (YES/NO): NO